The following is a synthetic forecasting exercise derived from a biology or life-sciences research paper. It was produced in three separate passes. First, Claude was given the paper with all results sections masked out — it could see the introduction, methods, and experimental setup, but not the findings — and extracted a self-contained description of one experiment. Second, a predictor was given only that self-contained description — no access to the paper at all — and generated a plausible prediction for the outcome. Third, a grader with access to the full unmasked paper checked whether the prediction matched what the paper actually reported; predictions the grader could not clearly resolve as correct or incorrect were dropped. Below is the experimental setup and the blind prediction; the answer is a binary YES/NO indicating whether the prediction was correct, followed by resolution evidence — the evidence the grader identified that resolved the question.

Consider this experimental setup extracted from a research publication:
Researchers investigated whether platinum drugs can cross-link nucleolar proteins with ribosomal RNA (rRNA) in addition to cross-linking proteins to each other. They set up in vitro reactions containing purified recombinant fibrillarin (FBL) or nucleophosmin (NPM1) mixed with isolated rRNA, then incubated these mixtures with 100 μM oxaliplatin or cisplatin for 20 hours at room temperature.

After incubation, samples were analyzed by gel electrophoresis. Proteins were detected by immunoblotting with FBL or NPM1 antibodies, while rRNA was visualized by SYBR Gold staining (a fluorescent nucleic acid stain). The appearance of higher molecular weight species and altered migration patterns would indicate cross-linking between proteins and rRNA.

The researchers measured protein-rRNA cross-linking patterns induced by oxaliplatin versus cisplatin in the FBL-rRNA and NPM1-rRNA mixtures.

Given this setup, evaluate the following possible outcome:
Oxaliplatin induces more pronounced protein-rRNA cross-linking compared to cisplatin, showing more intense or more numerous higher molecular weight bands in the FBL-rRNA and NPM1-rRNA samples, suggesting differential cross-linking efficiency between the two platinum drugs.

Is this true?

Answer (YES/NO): NO